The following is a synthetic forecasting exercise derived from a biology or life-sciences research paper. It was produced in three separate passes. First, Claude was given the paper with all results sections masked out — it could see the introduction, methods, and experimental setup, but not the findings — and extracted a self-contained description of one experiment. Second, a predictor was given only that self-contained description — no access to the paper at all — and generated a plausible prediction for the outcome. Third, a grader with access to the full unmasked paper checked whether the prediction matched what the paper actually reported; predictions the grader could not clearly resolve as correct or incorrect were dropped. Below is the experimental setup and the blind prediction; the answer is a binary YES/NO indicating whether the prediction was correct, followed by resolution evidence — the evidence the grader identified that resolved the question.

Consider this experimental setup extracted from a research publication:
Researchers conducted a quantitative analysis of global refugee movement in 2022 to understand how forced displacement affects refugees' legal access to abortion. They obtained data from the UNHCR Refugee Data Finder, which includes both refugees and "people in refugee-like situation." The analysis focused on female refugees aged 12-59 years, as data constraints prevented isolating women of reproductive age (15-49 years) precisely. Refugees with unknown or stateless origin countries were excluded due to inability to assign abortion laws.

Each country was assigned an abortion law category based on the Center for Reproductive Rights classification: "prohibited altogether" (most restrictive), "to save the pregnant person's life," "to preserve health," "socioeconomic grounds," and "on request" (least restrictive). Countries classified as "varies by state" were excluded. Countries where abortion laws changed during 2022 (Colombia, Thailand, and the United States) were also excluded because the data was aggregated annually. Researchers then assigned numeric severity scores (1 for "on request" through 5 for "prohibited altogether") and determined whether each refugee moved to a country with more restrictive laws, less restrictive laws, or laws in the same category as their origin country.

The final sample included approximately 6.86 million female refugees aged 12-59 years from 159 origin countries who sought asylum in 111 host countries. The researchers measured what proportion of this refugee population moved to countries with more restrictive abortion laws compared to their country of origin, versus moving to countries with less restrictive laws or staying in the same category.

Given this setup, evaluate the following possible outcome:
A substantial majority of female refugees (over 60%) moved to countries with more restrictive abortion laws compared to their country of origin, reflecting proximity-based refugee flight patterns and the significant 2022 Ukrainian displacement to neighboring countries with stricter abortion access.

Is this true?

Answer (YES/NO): NO